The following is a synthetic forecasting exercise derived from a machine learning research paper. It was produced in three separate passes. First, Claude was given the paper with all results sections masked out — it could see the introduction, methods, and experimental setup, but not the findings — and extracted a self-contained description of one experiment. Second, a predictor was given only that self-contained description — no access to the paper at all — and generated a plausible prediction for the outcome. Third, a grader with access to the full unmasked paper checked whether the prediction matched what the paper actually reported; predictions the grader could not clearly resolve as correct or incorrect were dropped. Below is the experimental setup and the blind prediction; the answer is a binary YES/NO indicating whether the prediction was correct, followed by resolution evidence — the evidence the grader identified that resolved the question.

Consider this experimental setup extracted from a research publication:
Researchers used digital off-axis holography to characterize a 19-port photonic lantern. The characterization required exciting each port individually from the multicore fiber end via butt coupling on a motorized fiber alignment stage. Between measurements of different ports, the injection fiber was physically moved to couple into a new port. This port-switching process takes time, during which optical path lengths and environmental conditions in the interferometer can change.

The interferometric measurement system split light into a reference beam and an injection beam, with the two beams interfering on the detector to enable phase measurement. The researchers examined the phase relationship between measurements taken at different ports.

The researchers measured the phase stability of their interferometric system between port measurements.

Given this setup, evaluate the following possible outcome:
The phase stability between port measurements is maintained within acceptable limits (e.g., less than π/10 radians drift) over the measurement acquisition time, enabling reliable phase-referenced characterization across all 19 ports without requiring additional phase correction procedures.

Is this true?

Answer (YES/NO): NO